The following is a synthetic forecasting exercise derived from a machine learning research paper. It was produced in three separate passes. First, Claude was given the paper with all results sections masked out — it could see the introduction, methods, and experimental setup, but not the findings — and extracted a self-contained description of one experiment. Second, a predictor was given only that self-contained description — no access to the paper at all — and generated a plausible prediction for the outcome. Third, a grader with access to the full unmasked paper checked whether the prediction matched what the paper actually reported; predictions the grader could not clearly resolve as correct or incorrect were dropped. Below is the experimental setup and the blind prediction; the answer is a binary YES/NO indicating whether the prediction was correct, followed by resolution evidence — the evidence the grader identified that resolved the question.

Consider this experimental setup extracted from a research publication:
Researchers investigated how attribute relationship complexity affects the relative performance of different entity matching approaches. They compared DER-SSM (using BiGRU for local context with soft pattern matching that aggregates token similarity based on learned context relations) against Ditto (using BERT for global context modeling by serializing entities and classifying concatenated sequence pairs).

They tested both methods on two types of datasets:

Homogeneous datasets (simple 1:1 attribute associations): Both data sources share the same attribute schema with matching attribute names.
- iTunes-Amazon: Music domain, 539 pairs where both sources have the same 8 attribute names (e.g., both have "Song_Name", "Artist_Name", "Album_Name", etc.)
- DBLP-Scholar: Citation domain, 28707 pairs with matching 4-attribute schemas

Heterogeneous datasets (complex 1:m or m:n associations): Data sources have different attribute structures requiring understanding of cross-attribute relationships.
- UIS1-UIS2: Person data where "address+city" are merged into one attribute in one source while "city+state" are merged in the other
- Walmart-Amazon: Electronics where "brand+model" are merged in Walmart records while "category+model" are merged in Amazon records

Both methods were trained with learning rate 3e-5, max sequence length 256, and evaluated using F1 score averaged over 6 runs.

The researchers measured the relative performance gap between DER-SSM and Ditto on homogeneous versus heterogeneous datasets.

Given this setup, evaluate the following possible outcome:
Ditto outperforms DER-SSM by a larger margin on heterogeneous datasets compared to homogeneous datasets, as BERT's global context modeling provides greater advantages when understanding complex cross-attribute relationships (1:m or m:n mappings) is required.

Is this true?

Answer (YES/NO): YES